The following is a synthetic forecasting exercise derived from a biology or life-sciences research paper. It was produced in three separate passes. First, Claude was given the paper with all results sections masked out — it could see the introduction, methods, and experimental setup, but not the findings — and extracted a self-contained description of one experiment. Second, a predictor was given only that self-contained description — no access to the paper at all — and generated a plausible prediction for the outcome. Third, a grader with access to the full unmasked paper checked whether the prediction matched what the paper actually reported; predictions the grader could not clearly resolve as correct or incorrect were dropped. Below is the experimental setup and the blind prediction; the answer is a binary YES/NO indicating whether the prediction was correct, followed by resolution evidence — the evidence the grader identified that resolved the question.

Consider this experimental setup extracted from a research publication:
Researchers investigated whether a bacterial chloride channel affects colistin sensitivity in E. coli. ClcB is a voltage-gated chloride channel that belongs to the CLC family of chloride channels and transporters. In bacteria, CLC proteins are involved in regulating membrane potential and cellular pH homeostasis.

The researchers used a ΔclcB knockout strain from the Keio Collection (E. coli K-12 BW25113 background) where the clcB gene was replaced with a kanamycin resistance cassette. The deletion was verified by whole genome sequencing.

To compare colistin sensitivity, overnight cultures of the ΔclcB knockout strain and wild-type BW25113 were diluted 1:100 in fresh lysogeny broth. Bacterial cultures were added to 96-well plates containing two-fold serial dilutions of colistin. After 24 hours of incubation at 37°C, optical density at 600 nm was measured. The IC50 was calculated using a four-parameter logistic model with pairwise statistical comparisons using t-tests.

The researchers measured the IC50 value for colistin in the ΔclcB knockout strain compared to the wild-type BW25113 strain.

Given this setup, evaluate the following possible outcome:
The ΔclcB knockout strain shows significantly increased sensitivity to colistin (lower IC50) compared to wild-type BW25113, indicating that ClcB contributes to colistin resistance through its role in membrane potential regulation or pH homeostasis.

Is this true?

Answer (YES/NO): NO